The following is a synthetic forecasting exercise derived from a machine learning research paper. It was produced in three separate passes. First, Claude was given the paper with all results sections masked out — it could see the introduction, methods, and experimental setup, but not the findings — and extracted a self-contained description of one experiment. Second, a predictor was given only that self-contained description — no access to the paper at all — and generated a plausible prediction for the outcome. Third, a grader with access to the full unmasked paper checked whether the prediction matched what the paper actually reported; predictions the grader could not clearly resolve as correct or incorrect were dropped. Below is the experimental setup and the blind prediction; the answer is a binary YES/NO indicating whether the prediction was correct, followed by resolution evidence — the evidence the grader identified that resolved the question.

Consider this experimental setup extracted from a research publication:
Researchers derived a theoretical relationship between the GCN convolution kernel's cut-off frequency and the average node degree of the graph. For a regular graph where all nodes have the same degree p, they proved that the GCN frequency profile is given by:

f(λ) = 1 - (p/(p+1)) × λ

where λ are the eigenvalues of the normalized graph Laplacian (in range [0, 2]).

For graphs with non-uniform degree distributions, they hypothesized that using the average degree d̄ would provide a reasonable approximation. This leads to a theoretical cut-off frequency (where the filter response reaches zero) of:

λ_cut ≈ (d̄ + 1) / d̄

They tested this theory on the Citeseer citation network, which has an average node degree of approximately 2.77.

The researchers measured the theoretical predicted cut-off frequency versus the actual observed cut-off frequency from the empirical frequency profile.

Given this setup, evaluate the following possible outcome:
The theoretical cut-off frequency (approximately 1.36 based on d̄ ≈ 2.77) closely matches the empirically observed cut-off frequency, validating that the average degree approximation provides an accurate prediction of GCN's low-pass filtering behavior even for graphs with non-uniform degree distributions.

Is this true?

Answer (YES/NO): YES